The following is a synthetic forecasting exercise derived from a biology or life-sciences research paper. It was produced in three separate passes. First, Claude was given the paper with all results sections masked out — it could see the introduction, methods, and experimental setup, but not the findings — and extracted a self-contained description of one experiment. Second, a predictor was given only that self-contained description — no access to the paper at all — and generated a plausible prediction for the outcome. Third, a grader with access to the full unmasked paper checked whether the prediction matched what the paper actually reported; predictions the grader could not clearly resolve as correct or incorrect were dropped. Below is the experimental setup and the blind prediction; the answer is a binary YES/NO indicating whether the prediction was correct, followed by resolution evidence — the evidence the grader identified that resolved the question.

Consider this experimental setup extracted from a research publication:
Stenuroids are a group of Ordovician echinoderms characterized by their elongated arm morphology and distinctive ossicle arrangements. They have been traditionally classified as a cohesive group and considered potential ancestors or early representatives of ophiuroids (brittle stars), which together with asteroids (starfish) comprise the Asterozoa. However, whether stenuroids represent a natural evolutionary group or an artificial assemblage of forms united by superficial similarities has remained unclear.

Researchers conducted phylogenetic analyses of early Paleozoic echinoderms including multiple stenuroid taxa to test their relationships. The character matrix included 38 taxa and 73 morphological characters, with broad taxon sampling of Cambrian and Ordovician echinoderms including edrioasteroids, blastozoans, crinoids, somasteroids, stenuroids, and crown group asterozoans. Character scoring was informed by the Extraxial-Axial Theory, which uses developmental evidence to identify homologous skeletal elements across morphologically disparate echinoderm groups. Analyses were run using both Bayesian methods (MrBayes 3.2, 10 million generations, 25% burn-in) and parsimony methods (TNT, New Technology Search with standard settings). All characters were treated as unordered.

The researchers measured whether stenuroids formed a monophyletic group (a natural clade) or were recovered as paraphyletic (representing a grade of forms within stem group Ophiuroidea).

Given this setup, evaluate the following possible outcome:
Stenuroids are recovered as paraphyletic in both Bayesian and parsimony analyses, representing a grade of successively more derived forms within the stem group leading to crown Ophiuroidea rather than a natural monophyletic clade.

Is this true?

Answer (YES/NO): YES